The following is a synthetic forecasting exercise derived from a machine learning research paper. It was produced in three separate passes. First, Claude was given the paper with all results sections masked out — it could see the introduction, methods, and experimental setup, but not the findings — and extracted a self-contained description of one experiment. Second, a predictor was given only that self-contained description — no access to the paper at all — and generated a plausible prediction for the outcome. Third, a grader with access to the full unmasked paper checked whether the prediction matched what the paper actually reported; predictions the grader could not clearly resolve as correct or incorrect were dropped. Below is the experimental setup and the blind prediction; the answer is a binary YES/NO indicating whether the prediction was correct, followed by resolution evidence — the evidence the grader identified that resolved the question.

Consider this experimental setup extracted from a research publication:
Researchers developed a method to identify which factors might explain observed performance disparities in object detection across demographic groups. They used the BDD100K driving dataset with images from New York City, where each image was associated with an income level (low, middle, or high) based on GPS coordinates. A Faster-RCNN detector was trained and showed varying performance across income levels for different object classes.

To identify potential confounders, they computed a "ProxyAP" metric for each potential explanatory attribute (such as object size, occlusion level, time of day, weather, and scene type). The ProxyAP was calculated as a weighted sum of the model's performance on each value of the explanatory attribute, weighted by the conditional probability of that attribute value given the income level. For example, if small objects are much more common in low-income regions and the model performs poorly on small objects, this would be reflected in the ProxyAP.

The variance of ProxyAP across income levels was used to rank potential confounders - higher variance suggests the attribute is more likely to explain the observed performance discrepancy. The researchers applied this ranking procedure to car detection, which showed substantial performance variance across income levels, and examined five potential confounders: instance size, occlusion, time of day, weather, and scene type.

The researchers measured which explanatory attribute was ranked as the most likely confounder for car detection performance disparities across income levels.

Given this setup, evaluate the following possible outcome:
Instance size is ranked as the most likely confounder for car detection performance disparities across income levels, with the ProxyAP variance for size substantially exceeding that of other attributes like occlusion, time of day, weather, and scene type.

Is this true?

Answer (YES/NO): YES